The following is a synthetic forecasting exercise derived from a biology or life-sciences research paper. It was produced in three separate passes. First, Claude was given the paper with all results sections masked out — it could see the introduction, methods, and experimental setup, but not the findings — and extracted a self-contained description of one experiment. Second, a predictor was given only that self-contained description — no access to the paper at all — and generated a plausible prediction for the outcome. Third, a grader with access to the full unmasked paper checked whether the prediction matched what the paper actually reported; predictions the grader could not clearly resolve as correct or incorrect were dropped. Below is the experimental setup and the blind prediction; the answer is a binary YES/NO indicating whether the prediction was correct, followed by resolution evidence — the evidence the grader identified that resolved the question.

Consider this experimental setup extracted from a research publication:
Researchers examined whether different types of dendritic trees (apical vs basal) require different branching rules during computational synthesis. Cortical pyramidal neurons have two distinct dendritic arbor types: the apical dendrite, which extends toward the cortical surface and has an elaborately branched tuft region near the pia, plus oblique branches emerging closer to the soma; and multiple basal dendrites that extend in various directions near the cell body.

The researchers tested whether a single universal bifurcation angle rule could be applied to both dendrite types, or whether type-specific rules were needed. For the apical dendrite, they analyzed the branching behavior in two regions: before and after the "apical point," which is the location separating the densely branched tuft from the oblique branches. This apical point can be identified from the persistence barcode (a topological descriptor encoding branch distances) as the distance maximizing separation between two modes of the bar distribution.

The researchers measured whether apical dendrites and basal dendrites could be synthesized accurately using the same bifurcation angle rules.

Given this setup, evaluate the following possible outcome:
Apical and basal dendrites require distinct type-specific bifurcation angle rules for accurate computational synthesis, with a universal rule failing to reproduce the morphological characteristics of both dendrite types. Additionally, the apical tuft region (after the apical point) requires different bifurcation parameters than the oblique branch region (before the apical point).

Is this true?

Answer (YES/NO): YES